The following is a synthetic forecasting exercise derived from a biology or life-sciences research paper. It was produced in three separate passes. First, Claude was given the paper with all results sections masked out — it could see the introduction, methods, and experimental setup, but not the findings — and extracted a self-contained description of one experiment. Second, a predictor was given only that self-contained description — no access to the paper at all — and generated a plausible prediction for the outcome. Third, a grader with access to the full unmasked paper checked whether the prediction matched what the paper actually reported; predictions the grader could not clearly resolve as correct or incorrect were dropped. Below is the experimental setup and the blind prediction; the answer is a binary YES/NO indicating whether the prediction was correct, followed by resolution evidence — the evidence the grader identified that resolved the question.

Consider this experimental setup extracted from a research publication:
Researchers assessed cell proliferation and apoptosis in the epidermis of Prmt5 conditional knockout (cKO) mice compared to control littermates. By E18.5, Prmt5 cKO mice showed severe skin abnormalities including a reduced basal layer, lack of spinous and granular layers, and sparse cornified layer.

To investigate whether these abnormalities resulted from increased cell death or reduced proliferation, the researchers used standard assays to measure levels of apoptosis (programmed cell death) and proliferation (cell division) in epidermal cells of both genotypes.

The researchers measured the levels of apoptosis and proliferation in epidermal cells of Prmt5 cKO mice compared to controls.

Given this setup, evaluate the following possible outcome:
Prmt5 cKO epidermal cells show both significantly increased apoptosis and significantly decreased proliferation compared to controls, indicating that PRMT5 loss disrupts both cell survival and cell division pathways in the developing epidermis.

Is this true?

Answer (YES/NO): NO